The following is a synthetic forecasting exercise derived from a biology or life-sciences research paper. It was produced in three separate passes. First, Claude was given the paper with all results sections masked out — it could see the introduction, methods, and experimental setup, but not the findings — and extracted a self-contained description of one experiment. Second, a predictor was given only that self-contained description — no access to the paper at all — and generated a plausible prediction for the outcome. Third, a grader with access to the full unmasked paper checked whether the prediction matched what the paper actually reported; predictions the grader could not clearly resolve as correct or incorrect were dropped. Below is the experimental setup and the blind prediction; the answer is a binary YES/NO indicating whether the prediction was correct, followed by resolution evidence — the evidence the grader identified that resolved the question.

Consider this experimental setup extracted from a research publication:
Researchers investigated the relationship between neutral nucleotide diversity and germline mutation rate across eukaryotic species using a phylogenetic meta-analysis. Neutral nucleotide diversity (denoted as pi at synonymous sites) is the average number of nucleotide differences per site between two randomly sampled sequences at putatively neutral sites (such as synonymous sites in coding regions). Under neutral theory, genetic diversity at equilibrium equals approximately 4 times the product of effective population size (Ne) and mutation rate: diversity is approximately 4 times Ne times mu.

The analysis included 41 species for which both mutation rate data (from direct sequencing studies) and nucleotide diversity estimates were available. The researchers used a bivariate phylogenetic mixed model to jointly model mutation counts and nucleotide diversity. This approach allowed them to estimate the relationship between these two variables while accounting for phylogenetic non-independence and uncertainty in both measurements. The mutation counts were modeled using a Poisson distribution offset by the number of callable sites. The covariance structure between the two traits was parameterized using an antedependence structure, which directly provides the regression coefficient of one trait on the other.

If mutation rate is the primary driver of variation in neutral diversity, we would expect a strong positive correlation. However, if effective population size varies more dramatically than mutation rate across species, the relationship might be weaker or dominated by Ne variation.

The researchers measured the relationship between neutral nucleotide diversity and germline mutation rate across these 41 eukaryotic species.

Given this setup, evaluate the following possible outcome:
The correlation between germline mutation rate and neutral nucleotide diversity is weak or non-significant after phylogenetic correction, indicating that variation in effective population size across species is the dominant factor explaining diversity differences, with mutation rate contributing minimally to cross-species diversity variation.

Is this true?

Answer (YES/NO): NO